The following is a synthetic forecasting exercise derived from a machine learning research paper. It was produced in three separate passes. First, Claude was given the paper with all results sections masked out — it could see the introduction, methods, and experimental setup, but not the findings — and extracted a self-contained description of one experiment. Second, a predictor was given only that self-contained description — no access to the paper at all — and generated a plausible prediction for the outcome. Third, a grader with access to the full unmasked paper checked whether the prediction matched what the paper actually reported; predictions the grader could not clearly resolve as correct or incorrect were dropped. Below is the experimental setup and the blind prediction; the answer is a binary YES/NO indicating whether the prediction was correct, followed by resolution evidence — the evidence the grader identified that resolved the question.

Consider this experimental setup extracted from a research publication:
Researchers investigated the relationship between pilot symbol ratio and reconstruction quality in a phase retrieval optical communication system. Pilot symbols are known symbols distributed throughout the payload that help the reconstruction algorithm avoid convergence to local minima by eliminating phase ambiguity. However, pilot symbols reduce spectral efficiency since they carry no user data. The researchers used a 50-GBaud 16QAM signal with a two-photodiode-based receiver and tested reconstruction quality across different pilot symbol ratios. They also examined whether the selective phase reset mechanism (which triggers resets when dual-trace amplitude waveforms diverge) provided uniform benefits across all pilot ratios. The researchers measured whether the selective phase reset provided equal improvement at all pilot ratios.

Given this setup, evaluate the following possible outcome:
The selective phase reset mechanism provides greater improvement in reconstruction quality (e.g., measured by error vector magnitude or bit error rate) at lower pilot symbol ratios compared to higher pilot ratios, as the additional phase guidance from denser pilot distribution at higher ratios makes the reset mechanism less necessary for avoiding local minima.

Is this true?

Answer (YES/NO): YES